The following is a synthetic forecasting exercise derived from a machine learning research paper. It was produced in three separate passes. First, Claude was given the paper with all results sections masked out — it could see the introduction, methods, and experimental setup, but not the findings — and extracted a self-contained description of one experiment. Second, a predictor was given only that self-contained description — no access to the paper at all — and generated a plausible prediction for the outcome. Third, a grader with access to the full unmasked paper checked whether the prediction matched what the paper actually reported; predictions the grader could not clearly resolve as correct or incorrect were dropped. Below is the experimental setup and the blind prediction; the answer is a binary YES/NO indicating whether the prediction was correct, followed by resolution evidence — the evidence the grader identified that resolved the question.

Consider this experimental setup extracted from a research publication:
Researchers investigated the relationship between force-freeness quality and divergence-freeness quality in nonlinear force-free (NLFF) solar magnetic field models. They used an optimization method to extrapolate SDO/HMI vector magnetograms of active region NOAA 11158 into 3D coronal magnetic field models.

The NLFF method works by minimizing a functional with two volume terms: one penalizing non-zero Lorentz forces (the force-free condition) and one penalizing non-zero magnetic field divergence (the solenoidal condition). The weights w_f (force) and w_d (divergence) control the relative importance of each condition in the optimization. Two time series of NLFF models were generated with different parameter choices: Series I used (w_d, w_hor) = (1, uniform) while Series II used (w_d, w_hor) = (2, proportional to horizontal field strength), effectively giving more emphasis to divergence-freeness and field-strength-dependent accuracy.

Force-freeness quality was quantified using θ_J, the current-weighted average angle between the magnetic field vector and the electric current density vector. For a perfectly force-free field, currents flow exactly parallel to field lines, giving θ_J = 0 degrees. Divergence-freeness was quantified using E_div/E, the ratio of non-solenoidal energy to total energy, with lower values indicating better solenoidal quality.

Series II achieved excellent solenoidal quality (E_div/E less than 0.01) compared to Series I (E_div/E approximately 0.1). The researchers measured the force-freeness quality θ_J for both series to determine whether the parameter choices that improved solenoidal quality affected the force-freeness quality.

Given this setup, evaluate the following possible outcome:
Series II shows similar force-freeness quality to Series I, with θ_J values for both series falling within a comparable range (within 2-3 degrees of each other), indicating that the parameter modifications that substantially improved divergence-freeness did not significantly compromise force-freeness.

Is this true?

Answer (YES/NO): NO